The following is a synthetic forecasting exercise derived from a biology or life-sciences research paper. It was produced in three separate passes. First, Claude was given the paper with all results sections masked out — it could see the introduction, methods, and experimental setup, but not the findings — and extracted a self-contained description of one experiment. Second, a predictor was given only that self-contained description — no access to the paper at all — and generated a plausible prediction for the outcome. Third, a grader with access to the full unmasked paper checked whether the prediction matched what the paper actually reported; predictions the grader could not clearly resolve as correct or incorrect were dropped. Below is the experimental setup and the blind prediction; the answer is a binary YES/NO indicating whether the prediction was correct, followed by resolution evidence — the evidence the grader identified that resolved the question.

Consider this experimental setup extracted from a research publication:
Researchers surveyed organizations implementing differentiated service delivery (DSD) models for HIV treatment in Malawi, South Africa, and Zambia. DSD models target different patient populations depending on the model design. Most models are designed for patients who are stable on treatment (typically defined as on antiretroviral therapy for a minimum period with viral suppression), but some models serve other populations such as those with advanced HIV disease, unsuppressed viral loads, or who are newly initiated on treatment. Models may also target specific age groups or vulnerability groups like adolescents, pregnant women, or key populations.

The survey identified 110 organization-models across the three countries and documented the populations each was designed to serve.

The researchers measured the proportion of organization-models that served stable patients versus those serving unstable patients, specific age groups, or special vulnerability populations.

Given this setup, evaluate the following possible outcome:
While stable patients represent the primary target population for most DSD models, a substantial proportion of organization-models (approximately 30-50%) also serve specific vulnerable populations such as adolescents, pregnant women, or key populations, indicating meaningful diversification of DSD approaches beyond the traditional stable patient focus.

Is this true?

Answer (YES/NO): NO